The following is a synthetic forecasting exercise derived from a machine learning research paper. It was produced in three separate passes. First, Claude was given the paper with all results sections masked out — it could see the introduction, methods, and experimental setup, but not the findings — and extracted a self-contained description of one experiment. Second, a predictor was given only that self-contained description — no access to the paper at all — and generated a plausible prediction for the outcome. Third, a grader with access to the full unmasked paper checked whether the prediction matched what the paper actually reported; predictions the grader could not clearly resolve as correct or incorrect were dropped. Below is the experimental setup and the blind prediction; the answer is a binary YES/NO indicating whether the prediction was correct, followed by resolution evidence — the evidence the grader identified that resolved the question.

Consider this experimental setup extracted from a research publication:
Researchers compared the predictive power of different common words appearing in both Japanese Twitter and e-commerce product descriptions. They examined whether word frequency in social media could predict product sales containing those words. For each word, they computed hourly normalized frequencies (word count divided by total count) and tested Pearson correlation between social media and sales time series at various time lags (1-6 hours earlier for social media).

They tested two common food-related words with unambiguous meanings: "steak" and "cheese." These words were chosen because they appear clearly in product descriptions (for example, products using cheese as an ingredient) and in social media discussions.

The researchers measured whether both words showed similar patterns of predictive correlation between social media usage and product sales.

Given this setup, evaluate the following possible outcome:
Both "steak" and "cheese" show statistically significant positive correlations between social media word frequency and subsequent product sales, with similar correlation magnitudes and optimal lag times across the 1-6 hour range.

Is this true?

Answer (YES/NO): NO